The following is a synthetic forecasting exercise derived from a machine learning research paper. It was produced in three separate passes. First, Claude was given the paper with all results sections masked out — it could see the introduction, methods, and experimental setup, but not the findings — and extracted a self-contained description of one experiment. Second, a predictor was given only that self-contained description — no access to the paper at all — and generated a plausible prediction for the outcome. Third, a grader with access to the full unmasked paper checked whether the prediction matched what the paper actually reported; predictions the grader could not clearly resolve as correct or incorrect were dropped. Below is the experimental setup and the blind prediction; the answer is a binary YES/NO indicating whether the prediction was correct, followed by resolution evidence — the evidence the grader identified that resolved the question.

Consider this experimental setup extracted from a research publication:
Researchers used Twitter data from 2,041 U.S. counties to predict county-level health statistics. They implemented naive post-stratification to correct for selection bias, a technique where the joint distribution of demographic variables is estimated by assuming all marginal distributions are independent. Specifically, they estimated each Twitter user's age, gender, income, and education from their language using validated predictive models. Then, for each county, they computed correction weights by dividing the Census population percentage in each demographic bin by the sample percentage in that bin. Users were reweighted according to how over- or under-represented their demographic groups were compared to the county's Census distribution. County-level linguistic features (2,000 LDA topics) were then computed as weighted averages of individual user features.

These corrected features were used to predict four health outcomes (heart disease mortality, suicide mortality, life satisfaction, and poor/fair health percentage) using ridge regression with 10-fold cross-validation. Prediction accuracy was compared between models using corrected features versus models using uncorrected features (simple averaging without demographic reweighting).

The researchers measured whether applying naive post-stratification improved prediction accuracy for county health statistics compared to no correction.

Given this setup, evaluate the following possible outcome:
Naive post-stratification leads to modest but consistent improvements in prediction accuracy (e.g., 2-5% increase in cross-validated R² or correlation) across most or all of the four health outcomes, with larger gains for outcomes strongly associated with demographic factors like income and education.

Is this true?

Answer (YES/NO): NO